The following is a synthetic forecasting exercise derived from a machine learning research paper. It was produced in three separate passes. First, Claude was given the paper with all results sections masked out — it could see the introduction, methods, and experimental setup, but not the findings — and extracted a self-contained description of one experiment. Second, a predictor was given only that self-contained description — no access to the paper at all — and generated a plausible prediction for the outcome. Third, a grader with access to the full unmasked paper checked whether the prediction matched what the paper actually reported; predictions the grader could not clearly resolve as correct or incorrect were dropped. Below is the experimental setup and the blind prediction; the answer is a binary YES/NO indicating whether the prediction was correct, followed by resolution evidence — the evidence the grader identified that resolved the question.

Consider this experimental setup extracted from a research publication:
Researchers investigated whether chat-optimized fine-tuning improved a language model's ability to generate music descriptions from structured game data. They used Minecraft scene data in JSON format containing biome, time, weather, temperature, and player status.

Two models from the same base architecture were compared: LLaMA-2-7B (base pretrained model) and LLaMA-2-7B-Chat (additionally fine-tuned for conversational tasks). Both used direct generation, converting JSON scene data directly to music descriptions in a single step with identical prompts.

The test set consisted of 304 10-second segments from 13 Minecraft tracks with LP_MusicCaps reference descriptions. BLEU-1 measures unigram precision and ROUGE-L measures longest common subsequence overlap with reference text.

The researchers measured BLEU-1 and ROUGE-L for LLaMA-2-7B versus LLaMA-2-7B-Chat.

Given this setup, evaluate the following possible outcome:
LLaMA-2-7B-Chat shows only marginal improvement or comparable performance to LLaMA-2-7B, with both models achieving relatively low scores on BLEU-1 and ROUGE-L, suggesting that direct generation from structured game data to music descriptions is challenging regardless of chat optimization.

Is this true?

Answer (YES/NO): NO